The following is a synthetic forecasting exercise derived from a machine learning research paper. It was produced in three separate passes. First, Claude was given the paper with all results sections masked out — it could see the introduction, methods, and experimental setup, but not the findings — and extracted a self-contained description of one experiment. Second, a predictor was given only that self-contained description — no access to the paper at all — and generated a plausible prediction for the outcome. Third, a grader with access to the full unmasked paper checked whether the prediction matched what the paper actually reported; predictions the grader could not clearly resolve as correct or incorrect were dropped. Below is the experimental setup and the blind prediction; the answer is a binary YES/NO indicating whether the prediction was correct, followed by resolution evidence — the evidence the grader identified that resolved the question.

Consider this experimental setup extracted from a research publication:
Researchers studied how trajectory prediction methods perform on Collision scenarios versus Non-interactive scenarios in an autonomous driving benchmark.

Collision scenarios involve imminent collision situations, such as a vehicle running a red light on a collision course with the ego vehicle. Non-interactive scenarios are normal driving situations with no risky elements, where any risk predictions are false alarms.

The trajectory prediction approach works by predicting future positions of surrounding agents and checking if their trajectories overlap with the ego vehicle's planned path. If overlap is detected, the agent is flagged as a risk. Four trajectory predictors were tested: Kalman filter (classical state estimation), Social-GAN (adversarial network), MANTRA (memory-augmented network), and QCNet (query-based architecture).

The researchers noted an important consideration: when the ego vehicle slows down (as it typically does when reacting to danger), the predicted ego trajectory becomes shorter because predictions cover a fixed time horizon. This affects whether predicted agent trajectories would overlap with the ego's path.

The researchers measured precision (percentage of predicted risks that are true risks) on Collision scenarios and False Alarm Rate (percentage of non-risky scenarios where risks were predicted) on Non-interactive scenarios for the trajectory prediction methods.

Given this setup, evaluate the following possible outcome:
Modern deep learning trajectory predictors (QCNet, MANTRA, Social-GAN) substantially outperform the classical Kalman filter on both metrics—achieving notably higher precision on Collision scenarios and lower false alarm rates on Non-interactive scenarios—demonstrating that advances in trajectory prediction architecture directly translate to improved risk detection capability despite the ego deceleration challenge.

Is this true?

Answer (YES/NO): NO